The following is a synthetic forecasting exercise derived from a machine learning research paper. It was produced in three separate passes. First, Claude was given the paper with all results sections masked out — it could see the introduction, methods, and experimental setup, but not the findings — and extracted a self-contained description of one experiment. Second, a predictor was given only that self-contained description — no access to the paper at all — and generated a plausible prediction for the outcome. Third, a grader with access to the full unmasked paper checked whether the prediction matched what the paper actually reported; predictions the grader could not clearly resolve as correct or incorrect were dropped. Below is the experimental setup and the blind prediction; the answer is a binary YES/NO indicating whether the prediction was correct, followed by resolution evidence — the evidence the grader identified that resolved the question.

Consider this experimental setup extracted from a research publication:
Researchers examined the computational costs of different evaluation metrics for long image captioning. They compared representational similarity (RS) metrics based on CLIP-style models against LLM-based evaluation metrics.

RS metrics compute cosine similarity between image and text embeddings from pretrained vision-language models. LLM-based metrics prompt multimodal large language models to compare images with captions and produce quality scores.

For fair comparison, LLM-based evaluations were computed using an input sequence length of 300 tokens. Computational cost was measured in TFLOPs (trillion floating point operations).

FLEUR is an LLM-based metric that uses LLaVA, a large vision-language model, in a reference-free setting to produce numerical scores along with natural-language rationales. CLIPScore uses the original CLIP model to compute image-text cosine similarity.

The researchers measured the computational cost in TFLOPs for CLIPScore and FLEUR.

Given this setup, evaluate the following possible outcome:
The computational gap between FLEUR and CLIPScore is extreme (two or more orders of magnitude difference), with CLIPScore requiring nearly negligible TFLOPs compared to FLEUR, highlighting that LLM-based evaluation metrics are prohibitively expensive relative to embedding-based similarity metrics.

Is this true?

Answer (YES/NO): YES